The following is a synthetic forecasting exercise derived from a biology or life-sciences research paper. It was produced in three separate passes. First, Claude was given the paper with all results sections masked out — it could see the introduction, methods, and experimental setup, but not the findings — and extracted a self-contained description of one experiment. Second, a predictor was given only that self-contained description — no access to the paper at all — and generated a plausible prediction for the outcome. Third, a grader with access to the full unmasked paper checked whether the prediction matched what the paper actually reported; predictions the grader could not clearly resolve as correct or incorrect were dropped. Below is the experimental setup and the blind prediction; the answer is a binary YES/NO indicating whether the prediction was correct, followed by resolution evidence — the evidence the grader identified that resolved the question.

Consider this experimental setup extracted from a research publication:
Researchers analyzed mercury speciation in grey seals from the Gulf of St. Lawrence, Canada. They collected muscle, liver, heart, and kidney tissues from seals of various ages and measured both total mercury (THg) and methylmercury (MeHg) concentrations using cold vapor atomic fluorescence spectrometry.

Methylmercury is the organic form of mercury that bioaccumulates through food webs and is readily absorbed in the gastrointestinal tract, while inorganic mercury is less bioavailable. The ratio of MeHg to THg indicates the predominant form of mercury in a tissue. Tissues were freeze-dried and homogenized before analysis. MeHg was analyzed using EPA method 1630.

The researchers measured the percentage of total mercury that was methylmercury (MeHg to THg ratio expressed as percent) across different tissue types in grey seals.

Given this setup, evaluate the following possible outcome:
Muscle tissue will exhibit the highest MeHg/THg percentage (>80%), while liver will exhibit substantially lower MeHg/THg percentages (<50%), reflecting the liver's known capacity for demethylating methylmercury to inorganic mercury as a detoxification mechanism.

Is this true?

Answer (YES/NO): NO